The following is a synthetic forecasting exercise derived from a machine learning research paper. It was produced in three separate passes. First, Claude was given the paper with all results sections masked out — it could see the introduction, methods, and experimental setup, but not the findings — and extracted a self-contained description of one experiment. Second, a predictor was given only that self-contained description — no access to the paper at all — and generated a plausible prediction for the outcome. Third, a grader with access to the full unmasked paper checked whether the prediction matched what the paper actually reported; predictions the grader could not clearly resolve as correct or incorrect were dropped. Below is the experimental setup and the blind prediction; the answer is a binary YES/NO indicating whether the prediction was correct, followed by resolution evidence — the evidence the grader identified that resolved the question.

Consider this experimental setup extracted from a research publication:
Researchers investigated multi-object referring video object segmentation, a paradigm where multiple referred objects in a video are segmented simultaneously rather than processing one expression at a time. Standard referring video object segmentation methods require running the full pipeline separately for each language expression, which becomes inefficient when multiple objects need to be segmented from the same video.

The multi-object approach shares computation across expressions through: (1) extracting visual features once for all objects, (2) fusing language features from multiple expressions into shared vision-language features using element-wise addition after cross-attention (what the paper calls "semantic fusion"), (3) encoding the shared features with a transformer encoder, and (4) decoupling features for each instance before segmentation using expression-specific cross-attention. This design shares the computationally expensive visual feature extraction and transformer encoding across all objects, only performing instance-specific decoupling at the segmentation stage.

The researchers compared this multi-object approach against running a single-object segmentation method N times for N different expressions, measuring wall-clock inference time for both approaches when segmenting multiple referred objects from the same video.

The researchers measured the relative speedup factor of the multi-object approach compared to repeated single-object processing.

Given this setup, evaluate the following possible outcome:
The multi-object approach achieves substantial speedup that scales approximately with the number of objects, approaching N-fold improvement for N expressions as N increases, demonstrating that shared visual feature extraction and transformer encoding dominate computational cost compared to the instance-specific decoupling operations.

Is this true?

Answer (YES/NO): NO